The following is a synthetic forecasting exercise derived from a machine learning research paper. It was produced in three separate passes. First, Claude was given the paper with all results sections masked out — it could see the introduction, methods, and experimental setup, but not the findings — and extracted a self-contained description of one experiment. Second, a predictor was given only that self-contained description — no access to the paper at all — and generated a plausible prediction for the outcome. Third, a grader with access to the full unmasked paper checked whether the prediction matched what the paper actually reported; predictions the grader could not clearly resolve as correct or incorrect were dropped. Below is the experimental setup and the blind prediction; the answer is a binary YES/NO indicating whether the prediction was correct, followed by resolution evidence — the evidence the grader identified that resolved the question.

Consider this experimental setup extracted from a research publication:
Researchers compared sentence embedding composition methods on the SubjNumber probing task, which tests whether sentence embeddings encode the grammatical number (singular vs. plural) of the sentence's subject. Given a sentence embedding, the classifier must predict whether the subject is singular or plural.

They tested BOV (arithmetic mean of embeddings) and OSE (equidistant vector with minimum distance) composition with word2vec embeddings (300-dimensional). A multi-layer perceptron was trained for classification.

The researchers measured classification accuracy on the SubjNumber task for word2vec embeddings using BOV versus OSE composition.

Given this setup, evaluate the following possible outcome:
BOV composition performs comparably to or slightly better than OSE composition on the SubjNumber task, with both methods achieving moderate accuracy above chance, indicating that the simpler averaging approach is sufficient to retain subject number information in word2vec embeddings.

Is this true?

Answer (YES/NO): NO